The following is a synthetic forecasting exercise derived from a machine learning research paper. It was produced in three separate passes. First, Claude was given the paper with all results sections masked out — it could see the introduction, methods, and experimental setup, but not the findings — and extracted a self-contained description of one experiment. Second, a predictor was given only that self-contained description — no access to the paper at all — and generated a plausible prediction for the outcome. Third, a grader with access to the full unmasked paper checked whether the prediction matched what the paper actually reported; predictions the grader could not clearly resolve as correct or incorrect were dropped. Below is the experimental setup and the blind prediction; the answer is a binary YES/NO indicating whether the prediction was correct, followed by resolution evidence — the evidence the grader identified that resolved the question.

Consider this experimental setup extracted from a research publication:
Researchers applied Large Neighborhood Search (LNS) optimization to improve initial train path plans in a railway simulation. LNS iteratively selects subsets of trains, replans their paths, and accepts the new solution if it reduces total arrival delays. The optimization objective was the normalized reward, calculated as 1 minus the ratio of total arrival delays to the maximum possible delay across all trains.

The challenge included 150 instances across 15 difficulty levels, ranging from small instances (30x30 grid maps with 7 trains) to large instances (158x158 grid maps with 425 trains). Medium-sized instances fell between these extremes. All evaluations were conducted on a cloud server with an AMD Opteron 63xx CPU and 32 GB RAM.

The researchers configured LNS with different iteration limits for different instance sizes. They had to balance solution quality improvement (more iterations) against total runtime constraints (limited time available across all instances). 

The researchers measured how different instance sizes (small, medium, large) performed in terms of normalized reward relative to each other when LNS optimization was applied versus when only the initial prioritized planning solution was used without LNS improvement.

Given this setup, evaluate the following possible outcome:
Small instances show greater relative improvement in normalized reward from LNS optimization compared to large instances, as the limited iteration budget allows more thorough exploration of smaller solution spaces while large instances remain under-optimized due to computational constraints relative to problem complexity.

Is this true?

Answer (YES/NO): NO